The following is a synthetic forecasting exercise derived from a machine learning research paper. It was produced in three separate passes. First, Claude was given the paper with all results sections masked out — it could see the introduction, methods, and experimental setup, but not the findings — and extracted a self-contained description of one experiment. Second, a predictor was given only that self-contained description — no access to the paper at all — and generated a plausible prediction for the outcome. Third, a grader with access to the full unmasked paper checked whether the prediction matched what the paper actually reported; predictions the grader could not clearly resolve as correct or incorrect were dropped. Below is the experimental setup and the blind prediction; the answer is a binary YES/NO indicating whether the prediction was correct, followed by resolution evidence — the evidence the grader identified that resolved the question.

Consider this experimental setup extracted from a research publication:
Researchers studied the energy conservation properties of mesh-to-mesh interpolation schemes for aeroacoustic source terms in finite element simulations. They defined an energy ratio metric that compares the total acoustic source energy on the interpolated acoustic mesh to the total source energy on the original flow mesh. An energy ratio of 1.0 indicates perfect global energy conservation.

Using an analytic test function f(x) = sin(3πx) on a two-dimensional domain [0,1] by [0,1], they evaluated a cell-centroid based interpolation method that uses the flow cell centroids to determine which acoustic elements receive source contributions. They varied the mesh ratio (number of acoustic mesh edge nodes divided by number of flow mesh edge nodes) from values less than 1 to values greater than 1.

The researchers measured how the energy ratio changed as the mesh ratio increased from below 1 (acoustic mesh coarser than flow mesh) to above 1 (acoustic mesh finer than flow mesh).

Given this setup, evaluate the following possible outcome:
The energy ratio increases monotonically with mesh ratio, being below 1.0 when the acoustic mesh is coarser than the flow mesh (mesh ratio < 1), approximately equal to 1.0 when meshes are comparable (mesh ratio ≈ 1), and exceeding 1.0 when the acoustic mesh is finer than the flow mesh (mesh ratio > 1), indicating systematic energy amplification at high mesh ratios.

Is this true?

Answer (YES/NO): NO